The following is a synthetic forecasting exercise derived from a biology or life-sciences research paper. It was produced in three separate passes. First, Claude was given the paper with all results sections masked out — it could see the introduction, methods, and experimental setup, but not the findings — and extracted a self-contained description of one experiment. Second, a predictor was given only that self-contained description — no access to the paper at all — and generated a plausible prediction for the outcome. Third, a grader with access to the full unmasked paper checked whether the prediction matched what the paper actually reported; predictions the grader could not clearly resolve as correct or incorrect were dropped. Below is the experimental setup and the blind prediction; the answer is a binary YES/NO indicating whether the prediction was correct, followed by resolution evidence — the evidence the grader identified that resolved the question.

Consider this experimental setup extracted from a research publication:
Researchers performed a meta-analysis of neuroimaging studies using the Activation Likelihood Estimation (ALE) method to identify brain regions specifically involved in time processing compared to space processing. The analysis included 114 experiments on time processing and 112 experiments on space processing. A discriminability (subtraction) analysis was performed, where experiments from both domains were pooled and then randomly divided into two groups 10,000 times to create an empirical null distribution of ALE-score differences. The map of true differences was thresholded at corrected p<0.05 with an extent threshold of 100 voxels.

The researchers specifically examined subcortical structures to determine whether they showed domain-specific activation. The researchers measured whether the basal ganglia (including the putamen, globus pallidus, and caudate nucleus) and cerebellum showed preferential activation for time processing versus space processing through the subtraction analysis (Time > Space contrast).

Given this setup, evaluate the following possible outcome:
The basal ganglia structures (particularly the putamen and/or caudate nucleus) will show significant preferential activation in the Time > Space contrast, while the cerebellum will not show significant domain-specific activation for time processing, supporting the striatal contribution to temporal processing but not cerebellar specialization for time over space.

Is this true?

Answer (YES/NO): NO